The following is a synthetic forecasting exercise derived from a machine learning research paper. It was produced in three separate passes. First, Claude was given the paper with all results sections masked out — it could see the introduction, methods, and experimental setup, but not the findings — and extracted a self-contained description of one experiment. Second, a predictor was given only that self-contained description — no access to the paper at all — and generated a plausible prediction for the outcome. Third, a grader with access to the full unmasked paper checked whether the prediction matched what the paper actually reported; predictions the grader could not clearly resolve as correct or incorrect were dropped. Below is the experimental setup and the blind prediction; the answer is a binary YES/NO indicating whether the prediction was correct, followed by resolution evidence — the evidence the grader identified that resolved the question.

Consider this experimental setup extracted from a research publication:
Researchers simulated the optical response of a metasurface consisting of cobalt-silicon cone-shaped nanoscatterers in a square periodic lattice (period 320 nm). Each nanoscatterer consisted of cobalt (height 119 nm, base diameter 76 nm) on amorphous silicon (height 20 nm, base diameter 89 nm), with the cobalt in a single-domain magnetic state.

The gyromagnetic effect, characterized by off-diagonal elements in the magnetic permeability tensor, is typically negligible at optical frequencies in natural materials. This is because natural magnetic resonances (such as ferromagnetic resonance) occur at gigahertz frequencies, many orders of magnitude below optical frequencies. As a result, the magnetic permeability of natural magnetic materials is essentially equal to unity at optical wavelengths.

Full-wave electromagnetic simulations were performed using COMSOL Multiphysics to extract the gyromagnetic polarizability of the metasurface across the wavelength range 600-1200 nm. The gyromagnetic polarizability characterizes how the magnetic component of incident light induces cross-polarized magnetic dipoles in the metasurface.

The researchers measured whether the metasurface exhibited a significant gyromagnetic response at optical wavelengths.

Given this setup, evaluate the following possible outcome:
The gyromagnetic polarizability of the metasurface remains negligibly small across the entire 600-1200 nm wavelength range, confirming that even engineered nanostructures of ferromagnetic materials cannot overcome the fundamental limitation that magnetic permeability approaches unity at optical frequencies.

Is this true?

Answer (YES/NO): NO